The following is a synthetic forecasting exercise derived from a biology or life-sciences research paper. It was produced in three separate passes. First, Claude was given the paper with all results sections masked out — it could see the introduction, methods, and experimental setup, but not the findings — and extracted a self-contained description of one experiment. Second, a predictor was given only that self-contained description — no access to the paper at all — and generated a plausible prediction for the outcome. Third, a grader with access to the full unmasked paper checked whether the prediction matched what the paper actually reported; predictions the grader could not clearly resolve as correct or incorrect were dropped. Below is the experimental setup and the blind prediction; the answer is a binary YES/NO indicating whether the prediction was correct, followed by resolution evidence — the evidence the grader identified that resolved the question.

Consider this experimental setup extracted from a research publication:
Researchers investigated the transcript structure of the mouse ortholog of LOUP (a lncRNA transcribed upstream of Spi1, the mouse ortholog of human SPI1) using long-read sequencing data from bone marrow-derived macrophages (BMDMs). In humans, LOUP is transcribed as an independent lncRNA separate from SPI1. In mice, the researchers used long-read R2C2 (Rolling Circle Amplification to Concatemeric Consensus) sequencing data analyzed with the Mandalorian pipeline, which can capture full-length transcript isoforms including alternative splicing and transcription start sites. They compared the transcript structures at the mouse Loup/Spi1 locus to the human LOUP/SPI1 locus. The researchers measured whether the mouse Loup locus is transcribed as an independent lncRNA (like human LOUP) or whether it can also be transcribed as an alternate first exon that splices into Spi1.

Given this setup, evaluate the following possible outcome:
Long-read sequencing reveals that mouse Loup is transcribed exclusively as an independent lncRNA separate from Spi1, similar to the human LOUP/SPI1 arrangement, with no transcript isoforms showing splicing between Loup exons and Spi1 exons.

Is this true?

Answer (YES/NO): NO